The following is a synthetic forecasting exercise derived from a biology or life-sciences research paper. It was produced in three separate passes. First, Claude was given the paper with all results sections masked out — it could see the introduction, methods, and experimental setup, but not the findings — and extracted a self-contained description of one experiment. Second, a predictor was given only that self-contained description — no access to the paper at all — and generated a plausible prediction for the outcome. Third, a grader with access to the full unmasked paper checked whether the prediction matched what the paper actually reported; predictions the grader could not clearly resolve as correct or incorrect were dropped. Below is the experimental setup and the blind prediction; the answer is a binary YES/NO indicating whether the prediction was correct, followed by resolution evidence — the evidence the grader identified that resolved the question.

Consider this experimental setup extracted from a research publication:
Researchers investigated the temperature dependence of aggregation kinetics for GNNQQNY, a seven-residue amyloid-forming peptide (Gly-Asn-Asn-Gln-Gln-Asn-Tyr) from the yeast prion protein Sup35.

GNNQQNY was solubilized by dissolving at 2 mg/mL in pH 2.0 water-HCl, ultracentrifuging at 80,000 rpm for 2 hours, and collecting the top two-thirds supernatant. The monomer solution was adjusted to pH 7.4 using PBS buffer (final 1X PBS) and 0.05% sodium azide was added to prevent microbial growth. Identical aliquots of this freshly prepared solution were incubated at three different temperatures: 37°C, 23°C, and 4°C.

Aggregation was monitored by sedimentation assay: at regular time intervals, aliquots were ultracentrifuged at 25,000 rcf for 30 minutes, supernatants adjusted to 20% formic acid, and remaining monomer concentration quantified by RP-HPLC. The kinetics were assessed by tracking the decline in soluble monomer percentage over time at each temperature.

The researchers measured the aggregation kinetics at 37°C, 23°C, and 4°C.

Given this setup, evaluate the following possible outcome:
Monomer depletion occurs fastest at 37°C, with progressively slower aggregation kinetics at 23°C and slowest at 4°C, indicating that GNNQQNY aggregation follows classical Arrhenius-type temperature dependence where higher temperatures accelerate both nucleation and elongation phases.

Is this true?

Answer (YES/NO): NO